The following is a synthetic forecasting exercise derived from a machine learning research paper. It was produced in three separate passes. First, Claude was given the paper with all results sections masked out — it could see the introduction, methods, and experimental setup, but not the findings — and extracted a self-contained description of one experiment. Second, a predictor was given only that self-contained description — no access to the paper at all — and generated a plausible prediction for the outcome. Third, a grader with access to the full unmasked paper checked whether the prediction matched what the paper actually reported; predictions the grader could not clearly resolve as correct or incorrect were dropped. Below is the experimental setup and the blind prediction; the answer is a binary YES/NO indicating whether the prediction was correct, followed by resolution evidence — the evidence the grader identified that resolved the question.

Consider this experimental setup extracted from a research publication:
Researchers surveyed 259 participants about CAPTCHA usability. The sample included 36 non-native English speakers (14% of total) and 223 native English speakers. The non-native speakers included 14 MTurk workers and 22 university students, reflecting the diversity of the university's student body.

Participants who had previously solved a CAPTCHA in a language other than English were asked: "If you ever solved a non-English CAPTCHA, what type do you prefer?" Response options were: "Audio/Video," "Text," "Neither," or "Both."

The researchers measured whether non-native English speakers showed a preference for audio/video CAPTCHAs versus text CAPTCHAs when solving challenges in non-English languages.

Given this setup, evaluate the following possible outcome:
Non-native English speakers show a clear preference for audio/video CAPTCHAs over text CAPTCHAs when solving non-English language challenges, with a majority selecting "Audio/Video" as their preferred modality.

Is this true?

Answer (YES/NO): NO